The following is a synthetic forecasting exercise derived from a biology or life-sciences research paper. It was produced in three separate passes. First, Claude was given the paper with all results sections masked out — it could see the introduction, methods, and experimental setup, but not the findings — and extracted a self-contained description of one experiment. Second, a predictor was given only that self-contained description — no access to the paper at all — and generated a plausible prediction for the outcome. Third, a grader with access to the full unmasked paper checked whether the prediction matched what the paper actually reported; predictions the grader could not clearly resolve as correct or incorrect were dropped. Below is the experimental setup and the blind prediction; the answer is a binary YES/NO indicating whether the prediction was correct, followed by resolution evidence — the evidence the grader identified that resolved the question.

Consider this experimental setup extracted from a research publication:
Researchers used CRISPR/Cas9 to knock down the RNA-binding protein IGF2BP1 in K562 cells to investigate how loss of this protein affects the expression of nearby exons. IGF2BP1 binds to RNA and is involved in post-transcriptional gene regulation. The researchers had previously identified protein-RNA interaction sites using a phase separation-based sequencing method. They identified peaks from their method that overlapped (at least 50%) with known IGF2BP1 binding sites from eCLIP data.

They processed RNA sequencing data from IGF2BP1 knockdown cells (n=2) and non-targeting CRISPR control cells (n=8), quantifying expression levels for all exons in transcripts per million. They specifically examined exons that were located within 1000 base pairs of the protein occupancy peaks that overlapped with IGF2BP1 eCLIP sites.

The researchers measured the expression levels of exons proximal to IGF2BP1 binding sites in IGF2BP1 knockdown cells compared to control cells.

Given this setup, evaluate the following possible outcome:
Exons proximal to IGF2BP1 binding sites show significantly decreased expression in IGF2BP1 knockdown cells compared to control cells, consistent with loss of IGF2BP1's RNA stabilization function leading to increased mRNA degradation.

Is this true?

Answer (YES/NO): NO